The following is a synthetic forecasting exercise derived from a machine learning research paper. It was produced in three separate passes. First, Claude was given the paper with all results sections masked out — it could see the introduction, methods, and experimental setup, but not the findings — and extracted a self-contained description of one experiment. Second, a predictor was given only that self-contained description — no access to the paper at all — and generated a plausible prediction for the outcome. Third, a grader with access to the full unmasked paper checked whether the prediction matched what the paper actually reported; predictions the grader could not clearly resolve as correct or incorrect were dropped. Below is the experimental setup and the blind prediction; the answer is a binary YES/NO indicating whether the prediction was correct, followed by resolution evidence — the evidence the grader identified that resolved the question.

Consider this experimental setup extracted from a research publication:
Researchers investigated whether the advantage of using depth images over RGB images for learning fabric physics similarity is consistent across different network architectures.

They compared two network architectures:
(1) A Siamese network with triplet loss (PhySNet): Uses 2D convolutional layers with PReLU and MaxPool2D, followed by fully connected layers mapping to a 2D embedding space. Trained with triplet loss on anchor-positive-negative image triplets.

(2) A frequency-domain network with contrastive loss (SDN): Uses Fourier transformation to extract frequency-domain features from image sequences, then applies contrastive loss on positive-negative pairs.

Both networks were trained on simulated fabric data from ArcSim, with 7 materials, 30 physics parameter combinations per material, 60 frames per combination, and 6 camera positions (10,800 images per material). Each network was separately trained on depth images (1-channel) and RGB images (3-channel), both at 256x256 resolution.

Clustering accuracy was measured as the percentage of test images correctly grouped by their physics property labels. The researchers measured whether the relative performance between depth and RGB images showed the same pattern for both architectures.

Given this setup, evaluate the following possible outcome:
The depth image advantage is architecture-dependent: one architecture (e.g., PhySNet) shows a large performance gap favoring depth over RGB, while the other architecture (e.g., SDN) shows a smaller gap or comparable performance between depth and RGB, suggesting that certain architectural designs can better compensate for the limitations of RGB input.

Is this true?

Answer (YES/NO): NO